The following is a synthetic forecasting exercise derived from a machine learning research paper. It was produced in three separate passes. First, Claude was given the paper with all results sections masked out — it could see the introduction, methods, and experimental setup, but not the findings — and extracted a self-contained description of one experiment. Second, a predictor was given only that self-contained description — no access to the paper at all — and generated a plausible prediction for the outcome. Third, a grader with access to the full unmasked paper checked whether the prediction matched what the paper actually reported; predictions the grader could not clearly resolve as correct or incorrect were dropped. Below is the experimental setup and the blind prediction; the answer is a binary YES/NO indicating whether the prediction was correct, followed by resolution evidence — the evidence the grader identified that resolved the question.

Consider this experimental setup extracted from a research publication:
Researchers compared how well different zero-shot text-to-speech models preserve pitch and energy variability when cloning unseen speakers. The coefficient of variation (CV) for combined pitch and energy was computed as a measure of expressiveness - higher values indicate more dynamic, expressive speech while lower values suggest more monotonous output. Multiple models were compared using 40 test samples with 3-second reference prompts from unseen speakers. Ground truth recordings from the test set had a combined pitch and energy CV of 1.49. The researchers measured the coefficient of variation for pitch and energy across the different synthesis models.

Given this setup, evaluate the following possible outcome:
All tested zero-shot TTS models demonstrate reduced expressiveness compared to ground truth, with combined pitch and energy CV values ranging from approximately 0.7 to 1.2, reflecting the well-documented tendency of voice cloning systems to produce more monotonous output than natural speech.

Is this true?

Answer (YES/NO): NO